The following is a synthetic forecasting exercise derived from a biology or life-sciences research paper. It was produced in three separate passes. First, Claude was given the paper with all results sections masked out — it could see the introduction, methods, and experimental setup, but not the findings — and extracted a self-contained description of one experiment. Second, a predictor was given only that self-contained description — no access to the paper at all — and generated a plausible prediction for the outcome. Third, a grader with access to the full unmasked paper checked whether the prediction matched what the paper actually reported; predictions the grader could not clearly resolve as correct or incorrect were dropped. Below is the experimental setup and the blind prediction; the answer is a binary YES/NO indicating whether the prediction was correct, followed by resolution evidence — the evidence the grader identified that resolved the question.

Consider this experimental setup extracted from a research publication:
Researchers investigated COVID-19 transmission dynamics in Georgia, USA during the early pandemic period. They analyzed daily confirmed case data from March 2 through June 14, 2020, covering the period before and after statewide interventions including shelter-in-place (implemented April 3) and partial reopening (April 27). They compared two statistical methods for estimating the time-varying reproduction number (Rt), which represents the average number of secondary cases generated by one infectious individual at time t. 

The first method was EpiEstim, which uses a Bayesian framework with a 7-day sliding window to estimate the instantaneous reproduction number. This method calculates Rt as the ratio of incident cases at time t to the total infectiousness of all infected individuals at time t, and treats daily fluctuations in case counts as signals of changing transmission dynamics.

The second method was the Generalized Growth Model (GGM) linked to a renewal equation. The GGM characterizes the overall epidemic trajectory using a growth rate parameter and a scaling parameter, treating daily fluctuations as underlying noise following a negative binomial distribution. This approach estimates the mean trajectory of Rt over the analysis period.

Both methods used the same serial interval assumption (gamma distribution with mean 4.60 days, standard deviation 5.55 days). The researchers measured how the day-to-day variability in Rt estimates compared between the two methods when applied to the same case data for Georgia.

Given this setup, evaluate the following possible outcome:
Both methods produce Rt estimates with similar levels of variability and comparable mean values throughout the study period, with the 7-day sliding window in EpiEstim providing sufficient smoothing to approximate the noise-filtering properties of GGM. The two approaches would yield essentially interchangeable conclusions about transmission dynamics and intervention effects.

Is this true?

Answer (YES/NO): NO